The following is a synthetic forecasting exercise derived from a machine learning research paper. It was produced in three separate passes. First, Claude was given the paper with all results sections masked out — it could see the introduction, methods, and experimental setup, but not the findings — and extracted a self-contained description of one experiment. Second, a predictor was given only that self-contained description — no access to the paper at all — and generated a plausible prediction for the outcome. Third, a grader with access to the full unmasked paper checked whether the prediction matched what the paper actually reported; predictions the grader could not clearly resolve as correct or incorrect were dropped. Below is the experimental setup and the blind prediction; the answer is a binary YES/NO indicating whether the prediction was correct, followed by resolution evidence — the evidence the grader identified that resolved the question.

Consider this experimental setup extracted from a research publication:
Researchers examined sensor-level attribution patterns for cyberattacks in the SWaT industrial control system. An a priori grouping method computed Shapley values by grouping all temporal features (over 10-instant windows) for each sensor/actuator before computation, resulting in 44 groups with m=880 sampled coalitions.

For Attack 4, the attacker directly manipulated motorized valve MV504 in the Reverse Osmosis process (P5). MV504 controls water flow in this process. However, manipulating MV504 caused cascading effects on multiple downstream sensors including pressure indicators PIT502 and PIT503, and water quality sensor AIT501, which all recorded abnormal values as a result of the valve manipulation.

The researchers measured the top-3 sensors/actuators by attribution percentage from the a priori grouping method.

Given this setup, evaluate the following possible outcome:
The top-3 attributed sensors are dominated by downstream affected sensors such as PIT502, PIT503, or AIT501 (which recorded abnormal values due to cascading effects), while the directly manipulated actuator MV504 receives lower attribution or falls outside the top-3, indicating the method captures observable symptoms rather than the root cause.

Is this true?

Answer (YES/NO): YES